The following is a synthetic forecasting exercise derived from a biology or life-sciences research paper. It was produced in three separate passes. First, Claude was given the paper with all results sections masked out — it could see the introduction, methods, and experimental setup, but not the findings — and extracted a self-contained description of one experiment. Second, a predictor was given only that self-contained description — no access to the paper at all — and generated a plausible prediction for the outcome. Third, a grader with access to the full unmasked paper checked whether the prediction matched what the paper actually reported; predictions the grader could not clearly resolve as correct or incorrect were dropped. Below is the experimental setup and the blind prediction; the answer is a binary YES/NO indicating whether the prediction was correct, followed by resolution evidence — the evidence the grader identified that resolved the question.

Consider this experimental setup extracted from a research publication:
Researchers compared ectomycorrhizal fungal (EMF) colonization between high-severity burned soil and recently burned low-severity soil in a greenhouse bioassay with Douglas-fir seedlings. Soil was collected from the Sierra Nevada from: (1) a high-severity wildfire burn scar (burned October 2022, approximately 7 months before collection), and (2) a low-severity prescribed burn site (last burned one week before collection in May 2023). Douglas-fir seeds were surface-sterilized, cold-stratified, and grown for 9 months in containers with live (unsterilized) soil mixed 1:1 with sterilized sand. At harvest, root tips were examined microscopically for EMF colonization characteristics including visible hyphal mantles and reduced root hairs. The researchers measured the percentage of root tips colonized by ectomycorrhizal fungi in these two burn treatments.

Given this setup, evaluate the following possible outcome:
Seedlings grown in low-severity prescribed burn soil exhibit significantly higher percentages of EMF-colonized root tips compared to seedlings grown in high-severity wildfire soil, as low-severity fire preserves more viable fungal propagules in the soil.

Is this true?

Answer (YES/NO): YES